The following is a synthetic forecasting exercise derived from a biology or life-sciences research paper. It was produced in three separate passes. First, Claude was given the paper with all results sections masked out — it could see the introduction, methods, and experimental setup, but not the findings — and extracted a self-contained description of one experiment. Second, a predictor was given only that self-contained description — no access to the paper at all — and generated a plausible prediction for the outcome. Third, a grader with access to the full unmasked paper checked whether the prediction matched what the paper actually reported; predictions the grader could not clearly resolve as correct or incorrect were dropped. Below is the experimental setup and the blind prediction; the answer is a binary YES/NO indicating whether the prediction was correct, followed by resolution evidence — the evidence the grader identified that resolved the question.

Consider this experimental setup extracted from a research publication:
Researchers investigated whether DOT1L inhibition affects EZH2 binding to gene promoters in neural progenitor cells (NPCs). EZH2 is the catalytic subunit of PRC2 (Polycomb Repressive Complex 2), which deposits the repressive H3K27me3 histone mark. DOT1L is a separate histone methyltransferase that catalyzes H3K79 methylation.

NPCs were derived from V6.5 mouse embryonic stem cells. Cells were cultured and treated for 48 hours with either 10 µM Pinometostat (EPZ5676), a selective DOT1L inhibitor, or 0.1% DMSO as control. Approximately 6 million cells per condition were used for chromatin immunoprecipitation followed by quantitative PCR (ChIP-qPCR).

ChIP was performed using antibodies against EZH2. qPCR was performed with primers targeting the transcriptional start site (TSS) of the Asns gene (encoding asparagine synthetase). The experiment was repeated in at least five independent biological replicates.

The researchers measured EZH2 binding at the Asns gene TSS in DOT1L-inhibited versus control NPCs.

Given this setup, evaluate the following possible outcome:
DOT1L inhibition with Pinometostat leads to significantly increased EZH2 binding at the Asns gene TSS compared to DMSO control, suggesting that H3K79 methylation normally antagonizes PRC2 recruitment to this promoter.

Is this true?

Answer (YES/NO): NO